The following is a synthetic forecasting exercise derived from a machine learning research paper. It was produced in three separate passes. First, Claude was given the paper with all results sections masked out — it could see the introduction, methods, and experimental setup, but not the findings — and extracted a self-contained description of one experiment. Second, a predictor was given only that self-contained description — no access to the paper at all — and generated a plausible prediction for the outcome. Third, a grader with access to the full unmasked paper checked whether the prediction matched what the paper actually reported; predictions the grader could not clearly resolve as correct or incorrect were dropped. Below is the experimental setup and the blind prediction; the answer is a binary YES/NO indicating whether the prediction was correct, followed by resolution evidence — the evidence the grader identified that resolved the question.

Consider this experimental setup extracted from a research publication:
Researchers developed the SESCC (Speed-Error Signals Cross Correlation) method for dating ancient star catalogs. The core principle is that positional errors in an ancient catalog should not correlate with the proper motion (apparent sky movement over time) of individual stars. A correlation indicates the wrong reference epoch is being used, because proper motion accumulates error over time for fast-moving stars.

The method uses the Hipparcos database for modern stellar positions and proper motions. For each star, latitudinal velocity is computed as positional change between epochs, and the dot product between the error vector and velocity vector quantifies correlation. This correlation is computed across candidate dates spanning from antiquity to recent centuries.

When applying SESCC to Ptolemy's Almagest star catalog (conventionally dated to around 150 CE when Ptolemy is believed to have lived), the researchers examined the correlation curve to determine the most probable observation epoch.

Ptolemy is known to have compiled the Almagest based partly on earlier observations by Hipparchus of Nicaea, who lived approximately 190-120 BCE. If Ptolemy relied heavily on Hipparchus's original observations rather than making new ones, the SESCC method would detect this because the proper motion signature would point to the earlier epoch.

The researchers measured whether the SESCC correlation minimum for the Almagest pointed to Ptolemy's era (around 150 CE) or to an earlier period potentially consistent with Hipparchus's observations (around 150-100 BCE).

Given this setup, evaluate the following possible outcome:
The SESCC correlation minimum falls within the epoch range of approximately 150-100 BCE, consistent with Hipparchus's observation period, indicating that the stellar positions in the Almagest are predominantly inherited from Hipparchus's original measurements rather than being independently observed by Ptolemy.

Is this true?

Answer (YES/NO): NO